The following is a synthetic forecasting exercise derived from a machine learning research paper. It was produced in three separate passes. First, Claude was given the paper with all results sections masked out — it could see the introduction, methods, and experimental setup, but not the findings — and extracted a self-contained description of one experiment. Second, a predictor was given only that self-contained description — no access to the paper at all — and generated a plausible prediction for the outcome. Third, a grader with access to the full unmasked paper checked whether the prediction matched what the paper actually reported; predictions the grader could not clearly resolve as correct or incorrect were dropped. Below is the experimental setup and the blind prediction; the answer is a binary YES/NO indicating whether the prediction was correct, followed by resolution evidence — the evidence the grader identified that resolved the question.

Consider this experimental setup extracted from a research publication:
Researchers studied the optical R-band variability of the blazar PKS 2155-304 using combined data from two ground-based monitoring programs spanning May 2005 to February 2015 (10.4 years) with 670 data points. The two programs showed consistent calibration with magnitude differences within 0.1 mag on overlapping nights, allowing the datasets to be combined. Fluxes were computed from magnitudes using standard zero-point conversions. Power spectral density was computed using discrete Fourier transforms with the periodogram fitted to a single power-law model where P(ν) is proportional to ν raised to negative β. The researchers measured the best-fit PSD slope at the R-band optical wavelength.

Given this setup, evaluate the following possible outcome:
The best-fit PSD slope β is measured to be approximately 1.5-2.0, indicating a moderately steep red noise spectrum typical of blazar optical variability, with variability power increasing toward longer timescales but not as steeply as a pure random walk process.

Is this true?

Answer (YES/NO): YES